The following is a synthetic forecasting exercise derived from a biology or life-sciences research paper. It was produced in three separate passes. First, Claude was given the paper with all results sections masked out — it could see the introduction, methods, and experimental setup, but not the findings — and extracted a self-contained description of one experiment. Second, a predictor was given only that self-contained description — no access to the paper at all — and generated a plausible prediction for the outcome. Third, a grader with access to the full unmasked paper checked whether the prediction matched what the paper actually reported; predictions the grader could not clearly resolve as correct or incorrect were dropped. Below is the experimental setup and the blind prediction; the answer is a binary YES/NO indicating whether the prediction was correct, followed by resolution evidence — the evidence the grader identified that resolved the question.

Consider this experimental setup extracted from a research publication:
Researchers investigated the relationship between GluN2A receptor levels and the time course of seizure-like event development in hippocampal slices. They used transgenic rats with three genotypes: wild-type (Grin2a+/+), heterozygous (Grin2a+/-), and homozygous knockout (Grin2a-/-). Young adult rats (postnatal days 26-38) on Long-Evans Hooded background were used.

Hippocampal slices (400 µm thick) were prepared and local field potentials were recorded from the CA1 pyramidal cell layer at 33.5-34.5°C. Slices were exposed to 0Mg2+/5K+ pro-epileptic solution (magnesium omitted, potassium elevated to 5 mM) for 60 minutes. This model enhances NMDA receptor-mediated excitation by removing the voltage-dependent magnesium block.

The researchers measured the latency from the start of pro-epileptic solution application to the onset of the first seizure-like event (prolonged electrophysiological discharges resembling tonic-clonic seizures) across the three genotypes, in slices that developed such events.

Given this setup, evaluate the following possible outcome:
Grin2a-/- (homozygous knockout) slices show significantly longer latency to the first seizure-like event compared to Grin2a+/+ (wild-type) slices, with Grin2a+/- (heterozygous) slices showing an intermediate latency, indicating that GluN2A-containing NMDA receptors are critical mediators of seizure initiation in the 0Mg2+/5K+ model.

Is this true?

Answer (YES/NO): NO